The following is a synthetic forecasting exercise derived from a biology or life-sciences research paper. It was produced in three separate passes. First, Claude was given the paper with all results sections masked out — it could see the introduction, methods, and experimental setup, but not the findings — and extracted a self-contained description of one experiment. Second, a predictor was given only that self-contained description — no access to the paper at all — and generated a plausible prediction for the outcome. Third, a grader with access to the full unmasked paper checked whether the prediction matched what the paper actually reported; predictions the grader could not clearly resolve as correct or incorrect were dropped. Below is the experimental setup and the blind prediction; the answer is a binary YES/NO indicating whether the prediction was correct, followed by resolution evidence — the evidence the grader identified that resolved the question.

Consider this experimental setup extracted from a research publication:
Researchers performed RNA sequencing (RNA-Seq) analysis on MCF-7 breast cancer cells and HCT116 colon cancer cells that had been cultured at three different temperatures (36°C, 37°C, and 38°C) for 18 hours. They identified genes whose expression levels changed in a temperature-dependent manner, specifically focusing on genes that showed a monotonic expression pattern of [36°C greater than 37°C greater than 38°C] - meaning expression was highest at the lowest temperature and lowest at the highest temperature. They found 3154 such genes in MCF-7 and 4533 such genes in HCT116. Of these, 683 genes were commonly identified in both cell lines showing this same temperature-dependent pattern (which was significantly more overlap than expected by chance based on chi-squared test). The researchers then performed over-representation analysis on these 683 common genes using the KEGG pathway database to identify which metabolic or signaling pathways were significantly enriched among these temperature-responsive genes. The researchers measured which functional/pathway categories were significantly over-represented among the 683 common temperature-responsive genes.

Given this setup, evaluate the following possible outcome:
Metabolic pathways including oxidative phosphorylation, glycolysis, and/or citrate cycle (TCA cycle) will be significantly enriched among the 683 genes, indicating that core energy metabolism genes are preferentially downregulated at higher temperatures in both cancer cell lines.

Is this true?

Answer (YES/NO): YES